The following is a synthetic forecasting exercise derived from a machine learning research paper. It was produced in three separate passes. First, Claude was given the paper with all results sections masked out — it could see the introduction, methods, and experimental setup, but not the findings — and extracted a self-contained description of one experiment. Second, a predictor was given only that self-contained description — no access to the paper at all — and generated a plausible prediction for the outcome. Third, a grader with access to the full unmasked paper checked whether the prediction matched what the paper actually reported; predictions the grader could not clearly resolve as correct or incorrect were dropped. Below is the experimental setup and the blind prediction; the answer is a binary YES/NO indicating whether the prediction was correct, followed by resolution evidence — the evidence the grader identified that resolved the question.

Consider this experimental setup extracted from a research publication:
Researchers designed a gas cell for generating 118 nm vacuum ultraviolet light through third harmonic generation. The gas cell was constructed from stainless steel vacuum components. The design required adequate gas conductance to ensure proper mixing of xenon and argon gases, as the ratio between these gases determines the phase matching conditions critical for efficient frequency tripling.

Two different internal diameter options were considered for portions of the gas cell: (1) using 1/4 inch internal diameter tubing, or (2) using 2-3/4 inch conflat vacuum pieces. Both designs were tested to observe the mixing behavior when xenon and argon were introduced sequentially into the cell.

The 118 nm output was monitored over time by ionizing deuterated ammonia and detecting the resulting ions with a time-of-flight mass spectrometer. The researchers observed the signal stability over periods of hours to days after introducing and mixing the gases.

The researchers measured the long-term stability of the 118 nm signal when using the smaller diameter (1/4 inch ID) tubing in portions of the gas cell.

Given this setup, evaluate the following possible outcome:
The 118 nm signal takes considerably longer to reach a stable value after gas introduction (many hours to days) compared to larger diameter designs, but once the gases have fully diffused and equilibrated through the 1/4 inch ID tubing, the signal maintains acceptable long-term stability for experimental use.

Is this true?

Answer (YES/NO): NO